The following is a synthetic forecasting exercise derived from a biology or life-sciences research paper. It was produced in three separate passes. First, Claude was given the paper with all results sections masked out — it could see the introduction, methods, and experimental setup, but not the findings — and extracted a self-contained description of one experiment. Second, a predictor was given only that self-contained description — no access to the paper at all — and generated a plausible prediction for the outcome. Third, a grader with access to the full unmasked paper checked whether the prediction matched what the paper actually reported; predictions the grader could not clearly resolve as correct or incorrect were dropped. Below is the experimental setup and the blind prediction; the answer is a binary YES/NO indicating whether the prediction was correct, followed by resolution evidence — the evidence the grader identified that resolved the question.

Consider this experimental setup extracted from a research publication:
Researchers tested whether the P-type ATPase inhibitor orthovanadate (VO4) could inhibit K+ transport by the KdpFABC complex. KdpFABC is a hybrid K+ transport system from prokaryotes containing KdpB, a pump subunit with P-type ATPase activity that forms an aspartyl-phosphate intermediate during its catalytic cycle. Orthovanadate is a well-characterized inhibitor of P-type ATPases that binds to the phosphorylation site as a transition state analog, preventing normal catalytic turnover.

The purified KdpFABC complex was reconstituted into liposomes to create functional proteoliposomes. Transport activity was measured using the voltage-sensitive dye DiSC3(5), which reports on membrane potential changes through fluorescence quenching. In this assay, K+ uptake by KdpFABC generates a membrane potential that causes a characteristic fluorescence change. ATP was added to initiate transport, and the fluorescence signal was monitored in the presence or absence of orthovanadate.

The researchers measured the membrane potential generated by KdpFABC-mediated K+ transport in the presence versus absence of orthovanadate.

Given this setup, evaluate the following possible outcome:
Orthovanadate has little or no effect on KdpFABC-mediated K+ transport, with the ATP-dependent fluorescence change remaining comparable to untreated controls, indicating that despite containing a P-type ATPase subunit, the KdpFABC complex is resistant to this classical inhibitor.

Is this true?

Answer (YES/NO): NO